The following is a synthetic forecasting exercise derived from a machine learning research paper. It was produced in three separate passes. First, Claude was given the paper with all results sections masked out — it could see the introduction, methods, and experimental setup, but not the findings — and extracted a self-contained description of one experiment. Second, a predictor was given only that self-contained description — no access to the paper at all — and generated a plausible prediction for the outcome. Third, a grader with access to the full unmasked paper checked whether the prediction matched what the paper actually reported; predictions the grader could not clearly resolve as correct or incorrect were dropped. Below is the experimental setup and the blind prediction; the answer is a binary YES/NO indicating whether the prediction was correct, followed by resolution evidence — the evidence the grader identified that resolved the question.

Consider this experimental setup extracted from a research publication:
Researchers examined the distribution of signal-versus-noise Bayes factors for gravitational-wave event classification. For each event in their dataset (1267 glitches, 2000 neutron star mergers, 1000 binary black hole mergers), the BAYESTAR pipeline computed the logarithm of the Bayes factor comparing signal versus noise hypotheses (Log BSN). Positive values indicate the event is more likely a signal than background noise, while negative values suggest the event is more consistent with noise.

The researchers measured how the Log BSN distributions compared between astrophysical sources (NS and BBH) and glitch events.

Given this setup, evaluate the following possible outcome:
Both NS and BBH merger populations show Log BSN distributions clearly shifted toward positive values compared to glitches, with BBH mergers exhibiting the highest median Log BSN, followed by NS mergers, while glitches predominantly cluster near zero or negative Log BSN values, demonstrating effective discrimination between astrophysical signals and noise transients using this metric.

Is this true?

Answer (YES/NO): NO